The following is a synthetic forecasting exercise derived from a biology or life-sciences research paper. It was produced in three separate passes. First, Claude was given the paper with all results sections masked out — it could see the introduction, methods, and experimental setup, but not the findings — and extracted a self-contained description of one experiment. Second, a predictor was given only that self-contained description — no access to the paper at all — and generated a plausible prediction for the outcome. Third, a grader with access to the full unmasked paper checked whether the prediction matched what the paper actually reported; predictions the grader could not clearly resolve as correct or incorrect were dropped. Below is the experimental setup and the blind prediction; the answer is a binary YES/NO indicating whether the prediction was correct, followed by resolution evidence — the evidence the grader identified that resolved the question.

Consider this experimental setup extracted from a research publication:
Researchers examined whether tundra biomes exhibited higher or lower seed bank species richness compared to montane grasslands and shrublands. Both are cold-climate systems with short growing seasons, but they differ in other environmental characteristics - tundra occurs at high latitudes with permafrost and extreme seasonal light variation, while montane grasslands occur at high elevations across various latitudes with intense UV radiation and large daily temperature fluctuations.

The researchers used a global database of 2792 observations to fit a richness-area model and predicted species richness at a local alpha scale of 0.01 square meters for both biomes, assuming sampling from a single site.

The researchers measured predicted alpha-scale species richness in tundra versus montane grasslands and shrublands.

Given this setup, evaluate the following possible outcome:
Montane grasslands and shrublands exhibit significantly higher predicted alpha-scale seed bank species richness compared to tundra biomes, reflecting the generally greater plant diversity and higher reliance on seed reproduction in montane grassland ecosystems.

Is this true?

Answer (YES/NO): NO